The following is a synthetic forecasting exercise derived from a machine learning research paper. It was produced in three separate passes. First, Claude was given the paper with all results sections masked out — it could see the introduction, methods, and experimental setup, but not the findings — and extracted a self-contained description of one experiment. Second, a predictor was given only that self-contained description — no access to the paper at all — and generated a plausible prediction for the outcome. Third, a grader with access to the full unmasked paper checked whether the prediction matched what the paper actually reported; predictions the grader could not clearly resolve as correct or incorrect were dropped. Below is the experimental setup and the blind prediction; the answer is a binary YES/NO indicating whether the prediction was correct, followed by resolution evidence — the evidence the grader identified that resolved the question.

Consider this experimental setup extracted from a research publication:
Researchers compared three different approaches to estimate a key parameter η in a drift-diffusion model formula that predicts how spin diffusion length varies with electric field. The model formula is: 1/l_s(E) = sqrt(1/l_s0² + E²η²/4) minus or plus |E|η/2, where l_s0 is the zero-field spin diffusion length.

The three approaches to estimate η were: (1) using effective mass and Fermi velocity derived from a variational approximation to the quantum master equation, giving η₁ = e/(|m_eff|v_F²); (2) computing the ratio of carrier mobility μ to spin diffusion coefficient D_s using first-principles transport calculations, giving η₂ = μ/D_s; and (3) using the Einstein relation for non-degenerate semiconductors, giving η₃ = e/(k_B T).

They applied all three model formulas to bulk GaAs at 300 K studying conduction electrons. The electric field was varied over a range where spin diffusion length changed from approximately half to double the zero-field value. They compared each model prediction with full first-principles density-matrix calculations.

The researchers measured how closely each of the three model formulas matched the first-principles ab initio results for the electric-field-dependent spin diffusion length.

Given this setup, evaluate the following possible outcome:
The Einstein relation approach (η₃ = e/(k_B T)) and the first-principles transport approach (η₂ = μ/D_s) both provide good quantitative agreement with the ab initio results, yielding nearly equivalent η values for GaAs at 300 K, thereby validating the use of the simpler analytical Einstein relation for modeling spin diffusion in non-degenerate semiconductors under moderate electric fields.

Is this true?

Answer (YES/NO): NO